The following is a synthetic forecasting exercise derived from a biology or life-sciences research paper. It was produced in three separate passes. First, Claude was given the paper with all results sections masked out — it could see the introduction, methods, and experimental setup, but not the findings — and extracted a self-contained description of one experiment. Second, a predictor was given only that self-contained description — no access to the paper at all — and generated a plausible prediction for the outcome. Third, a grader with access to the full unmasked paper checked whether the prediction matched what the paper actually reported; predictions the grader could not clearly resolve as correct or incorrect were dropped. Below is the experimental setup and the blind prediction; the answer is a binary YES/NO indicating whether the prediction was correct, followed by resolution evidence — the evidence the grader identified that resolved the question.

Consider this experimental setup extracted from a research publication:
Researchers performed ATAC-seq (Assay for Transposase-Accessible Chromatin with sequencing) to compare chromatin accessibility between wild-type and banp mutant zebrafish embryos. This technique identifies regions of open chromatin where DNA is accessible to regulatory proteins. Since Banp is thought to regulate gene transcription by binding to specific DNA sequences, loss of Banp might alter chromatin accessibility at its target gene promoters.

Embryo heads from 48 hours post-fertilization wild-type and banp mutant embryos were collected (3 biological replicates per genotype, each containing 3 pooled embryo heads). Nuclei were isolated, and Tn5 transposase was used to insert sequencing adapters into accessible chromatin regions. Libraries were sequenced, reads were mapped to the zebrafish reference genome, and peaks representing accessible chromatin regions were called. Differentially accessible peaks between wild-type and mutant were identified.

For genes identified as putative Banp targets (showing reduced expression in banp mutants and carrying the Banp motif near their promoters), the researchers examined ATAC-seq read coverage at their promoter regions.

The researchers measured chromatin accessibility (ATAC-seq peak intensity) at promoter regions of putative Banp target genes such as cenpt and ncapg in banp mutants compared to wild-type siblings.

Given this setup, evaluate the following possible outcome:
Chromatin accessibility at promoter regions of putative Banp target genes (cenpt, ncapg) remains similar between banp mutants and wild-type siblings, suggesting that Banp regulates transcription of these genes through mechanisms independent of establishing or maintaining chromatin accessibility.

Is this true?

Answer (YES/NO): NO